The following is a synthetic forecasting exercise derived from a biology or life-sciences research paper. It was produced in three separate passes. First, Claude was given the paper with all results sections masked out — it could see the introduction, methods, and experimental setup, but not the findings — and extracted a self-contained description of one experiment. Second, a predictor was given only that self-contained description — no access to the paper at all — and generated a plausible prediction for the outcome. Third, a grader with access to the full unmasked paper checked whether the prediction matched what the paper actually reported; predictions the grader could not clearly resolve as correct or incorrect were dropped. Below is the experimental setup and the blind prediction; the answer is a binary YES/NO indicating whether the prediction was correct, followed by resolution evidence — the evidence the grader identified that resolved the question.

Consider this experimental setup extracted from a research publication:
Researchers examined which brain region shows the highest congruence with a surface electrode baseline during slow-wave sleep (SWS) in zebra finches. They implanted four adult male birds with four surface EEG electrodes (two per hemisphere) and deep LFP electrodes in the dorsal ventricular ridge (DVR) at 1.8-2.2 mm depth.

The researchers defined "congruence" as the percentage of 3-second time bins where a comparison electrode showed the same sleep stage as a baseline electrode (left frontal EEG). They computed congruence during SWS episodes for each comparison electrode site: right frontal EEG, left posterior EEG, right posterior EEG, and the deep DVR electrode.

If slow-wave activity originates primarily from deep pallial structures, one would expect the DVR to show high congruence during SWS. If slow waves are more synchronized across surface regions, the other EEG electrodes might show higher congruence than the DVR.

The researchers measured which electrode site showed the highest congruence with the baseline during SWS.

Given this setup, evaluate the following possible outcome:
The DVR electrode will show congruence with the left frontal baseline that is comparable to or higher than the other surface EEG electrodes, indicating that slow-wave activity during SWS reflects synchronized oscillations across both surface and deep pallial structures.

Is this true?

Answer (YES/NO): YES